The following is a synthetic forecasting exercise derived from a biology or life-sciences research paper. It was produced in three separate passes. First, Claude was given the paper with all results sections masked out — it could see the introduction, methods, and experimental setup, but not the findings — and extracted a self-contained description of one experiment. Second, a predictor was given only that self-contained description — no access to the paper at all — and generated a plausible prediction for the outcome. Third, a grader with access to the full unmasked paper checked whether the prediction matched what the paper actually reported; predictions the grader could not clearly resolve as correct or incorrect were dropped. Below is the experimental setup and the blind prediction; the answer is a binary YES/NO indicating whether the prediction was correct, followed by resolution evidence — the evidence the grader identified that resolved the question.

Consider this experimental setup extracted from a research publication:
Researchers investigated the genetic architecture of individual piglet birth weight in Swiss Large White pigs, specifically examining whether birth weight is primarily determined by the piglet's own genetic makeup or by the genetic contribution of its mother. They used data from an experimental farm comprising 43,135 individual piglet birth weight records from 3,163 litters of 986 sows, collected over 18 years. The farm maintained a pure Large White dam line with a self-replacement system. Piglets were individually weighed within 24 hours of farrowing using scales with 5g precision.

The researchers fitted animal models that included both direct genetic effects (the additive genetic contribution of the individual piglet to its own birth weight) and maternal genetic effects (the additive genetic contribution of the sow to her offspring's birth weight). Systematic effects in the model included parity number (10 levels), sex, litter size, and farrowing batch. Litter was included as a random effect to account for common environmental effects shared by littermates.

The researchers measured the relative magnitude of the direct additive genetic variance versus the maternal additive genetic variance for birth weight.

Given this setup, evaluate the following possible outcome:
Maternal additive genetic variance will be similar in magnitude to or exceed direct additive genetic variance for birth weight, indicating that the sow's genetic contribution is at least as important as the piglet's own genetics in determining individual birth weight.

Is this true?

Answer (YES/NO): YES